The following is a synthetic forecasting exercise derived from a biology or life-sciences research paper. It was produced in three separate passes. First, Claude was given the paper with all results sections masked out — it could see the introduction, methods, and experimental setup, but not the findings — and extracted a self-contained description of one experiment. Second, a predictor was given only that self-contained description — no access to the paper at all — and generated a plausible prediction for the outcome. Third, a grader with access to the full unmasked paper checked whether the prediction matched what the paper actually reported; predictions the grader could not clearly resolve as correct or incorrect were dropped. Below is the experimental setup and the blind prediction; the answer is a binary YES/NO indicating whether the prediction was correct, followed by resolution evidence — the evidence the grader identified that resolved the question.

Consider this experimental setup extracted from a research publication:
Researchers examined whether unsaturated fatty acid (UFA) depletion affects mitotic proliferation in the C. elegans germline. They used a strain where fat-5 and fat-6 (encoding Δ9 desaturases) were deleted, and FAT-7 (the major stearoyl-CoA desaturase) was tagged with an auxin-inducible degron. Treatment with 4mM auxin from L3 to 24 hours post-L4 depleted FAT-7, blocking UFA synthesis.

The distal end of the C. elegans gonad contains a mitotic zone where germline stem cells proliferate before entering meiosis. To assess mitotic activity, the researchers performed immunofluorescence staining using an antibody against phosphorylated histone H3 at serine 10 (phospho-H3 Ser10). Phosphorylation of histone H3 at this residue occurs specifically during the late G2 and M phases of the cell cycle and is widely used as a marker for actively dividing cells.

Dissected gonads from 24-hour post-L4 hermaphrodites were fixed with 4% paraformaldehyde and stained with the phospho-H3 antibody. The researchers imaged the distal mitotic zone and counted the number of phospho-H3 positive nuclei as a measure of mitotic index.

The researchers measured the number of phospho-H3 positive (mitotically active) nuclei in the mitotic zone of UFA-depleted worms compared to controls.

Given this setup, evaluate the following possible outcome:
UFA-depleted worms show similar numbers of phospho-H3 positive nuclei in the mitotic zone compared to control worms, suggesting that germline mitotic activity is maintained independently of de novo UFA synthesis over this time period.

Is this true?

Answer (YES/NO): NO